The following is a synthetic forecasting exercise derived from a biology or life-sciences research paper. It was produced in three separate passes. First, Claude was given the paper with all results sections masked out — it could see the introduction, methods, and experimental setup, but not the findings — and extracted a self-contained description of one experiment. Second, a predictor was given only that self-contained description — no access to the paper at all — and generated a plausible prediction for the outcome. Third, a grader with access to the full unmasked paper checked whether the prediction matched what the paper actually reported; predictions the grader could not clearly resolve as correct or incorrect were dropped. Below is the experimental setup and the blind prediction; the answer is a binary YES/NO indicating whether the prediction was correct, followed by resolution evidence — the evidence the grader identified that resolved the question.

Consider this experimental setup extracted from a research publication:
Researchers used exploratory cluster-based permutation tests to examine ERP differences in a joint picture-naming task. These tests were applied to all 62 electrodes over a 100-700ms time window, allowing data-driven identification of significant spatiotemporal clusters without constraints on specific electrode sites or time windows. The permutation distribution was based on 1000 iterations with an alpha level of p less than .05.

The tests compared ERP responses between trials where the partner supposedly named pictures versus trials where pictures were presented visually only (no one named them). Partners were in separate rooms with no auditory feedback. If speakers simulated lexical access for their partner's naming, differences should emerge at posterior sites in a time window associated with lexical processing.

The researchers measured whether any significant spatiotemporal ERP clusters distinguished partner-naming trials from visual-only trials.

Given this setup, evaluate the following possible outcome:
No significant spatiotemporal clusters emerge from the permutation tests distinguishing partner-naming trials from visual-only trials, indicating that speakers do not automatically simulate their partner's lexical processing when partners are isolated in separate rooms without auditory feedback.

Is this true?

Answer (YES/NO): YES